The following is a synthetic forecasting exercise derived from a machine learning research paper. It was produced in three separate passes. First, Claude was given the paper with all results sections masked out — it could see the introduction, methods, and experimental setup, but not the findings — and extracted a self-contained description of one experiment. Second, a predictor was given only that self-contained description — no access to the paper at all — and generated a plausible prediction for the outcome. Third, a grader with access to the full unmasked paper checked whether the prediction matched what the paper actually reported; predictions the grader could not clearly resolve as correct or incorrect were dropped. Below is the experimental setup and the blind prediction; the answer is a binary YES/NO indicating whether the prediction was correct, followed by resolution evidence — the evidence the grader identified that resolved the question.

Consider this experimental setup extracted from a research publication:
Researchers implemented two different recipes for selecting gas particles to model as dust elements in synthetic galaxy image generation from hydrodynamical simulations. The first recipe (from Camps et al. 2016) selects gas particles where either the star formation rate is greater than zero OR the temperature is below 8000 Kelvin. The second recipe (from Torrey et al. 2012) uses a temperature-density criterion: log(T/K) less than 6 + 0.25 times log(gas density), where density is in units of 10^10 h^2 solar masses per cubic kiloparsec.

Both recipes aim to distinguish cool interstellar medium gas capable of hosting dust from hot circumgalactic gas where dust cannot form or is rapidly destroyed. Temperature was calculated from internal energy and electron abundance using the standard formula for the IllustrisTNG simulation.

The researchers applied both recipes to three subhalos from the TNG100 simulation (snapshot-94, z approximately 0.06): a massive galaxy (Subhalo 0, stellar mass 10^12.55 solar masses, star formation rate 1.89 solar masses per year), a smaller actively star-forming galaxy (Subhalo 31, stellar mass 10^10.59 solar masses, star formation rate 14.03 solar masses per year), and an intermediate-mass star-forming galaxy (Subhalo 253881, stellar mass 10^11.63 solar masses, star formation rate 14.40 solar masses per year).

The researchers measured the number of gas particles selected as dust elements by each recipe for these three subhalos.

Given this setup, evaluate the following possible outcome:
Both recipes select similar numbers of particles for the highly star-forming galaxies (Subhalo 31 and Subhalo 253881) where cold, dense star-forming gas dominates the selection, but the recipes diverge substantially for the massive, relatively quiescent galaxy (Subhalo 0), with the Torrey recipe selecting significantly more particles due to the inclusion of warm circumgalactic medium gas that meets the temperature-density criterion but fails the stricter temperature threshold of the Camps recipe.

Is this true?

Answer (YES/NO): NO